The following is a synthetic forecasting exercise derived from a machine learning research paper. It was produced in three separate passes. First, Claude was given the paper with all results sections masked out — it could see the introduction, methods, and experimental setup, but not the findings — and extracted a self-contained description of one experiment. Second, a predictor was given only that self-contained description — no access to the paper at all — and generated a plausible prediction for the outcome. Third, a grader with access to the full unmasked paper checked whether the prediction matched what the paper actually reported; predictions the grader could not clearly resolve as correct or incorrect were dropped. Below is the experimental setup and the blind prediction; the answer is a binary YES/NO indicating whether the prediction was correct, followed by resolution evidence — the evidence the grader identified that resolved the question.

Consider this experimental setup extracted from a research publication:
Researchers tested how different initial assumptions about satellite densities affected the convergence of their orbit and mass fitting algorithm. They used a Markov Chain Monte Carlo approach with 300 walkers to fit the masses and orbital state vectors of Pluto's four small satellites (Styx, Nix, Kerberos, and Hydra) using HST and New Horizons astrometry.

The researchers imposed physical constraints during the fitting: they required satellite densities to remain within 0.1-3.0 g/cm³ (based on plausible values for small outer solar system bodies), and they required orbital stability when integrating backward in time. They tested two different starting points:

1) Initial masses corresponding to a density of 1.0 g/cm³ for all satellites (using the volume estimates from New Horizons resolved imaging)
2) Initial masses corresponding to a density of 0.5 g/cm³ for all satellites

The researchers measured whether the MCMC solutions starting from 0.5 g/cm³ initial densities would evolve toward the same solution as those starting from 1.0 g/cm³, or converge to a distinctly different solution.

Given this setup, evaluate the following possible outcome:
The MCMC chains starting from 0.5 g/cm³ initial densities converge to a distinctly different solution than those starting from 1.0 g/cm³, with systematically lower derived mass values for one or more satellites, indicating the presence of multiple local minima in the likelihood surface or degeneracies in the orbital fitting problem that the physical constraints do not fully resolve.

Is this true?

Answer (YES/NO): YES